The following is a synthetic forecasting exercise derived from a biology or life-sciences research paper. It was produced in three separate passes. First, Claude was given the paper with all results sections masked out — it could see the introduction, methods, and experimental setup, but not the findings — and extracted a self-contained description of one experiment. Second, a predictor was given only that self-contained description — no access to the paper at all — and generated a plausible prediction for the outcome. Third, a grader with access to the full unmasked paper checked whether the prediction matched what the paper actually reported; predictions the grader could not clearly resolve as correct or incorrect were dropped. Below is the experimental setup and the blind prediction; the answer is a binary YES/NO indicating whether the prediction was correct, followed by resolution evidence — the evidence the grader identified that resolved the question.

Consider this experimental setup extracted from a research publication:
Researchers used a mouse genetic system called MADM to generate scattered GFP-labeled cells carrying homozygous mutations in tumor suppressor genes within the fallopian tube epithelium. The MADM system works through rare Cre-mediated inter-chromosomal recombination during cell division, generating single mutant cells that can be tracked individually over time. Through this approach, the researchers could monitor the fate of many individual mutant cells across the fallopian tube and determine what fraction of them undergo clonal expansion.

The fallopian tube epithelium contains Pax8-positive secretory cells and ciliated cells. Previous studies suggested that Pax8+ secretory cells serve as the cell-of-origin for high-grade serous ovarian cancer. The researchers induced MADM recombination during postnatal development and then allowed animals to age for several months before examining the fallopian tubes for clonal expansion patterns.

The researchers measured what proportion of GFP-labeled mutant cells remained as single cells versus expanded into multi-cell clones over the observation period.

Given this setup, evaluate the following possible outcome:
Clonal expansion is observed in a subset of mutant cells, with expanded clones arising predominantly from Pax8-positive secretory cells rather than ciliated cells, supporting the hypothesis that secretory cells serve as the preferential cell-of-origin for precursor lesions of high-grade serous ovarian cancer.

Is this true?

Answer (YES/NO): NO